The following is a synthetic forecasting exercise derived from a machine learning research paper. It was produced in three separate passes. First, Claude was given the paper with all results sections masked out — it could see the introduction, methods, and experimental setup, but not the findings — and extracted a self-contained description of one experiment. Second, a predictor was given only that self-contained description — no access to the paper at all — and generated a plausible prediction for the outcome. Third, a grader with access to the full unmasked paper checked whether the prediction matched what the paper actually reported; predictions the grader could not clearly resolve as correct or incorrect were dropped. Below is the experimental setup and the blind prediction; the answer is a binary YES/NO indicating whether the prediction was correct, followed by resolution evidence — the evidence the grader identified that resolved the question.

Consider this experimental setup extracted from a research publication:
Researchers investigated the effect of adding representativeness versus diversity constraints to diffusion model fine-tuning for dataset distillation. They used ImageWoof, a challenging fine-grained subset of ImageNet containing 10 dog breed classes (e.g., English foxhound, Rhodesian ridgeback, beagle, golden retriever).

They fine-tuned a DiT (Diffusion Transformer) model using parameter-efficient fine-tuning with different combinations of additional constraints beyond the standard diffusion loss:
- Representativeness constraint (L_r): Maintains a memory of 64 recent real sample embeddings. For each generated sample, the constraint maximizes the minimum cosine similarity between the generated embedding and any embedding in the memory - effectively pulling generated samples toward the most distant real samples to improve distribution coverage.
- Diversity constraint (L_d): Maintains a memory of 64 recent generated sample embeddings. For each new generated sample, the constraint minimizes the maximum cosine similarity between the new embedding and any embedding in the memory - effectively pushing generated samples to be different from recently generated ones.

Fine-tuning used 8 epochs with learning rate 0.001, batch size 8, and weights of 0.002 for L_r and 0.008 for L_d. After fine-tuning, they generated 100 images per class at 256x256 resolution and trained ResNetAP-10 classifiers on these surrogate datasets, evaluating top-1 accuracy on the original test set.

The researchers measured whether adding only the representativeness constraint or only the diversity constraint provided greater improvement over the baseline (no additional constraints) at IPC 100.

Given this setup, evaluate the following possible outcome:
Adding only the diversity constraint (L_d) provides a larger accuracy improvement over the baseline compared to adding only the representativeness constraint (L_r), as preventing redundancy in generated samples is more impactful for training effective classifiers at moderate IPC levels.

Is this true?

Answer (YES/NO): YES